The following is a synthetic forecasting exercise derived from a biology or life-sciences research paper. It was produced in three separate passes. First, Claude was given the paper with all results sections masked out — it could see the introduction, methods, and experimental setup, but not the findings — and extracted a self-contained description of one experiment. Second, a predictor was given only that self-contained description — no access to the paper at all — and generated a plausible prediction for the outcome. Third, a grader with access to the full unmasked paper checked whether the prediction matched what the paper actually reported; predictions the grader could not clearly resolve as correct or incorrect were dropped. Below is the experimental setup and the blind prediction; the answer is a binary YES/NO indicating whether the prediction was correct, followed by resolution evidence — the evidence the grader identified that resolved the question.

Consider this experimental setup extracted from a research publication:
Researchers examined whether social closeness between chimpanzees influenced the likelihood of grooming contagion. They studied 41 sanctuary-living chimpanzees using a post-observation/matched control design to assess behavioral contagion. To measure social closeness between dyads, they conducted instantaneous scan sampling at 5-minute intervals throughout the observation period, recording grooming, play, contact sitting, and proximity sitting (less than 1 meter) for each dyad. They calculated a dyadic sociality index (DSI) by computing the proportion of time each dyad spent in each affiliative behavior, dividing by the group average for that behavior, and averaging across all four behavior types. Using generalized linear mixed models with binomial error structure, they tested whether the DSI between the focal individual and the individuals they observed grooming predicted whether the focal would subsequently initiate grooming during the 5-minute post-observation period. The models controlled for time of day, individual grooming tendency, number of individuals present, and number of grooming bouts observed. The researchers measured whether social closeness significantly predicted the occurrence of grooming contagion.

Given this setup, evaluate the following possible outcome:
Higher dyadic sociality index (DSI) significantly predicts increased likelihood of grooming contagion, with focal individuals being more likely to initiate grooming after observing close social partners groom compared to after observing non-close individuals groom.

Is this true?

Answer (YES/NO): YES